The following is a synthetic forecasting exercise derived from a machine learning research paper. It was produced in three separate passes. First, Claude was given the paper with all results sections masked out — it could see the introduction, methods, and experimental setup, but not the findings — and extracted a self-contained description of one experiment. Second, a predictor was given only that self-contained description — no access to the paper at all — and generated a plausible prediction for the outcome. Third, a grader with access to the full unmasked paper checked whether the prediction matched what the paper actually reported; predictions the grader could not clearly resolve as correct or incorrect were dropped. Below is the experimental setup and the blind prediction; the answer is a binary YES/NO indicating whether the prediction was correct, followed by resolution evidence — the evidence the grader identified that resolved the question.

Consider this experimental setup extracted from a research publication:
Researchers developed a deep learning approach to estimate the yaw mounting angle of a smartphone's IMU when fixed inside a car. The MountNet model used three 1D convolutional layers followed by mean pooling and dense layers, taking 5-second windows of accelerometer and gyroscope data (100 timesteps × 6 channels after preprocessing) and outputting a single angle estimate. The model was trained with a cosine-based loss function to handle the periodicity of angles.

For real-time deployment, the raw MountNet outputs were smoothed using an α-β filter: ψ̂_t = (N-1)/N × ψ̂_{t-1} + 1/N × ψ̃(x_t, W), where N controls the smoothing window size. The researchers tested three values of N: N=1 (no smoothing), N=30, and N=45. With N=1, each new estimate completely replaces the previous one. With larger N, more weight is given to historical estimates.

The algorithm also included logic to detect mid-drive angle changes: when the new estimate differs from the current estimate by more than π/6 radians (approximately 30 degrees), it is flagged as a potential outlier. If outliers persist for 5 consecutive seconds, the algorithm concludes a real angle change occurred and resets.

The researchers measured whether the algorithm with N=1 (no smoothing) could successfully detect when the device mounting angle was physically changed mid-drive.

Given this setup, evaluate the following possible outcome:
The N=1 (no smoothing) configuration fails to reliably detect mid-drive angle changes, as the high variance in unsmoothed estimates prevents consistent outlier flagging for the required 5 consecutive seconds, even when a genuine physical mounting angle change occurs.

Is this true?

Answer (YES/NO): YES